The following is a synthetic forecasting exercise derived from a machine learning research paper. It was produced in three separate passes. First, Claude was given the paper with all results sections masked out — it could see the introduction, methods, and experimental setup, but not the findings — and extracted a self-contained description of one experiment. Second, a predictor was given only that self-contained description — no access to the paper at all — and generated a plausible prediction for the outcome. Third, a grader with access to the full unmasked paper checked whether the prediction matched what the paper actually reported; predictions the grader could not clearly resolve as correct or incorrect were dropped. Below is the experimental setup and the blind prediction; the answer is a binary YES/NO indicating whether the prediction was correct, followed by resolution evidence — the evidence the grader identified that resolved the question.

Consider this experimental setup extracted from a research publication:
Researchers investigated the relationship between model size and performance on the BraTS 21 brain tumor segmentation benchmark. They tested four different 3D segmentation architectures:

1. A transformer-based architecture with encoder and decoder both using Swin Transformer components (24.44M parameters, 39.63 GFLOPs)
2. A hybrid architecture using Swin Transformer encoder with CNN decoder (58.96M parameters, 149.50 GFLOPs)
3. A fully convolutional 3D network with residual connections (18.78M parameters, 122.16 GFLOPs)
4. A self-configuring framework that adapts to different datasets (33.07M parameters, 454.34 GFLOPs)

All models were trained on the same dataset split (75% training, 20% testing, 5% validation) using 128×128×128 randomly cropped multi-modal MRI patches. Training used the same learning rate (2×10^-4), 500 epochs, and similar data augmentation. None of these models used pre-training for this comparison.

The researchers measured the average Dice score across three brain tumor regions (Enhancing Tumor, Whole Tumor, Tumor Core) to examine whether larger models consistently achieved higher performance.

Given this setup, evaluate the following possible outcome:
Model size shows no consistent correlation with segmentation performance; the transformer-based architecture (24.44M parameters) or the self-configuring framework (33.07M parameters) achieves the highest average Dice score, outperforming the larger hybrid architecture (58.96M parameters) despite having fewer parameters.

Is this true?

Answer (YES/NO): NO